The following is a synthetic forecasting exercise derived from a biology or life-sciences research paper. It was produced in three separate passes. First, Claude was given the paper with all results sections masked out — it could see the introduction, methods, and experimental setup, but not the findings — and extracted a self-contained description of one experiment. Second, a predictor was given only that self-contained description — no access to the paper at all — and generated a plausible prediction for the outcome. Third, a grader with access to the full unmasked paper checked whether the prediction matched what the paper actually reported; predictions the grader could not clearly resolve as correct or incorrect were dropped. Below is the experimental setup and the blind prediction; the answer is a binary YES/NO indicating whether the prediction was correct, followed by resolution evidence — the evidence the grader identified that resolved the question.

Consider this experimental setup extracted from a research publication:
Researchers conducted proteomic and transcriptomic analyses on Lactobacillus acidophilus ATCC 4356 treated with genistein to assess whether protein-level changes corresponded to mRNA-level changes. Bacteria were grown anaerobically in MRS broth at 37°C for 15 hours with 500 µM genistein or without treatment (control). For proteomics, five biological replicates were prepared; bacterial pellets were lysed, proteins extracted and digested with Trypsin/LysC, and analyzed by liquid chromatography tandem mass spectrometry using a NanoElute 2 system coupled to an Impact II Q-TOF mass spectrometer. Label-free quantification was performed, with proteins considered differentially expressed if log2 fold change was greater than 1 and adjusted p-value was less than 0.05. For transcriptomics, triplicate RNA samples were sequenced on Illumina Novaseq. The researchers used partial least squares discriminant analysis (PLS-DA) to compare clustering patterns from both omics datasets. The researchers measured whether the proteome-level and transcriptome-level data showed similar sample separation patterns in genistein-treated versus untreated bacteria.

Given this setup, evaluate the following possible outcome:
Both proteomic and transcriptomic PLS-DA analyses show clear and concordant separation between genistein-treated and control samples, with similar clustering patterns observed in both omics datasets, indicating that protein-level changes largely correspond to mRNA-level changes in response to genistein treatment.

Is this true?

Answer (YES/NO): NO